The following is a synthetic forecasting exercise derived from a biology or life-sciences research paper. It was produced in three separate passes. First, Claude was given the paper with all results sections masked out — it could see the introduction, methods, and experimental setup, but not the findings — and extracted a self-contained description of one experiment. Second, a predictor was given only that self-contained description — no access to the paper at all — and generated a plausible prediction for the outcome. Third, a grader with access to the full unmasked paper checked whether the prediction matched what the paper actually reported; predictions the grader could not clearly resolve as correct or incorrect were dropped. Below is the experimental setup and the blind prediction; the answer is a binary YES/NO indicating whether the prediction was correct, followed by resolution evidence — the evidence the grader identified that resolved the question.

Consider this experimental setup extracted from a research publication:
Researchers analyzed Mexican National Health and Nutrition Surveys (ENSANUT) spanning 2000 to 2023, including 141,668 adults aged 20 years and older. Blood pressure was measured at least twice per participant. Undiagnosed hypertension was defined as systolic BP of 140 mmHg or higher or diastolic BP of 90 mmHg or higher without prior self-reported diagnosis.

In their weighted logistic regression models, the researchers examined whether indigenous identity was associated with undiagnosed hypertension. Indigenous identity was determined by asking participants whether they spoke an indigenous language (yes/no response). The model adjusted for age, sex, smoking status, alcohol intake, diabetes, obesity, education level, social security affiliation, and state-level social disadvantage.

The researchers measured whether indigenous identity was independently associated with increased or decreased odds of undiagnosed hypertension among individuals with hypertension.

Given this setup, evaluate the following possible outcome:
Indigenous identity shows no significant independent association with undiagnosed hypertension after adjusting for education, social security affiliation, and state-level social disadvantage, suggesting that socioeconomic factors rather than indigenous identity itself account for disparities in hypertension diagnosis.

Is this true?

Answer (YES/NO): NO